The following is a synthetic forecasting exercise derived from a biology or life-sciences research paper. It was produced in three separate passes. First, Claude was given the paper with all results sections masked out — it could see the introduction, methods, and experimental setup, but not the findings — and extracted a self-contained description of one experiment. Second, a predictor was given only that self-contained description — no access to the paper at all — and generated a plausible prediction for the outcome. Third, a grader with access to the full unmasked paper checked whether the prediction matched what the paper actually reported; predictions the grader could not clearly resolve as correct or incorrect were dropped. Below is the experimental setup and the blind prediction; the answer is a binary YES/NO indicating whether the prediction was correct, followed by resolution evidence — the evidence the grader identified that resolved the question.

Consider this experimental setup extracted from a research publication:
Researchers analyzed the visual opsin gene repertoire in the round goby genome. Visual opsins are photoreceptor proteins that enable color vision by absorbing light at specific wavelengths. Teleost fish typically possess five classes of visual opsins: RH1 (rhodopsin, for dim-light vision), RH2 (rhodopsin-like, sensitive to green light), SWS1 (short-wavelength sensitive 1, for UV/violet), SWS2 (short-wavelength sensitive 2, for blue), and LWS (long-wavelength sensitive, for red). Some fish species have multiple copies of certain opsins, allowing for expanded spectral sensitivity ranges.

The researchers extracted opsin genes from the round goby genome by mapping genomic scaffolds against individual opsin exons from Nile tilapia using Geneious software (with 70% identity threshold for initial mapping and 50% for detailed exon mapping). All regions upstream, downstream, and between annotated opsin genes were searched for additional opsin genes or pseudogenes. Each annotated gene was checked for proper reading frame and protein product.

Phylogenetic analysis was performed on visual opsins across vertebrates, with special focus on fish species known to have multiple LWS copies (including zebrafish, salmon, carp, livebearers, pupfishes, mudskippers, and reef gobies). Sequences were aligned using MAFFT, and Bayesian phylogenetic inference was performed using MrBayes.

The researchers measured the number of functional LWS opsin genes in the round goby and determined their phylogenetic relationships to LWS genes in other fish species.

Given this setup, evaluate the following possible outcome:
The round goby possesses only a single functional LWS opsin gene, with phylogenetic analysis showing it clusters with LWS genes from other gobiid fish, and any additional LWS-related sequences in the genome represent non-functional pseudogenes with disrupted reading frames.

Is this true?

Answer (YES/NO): NO